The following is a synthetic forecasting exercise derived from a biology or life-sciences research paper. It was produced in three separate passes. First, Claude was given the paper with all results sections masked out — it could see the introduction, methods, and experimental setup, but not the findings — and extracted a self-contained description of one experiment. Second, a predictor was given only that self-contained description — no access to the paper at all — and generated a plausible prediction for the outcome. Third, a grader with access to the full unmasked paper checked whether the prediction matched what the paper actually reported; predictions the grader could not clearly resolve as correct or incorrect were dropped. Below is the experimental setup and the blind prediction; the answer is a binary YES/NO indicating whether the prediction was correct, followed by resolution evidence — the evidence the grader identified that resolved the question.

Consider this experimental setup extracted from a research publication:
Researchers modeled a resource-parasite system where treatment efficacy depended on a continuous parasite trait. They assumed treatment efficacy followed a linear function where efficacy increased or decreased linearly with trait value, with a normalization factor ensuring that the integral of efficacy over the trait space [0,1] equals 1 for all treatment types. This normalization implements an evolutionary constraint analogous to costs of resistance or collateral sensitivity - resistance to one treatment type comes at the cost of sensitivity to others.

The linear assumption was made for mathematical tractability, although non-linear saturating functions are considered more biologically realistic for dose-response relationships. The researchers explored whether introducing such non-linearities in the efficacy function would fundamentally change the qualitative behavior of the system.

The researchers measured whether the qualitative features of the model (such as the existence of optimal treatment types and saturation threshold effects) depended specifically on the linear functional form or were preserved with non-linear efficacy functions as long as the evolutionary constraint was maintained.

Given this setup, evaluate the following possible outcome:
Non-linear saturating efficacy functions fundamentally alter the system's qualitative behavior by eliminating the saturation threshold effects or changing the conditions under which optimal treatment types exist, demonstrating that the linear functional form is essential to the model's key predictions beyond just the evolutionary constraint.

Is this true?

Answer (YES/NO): NO